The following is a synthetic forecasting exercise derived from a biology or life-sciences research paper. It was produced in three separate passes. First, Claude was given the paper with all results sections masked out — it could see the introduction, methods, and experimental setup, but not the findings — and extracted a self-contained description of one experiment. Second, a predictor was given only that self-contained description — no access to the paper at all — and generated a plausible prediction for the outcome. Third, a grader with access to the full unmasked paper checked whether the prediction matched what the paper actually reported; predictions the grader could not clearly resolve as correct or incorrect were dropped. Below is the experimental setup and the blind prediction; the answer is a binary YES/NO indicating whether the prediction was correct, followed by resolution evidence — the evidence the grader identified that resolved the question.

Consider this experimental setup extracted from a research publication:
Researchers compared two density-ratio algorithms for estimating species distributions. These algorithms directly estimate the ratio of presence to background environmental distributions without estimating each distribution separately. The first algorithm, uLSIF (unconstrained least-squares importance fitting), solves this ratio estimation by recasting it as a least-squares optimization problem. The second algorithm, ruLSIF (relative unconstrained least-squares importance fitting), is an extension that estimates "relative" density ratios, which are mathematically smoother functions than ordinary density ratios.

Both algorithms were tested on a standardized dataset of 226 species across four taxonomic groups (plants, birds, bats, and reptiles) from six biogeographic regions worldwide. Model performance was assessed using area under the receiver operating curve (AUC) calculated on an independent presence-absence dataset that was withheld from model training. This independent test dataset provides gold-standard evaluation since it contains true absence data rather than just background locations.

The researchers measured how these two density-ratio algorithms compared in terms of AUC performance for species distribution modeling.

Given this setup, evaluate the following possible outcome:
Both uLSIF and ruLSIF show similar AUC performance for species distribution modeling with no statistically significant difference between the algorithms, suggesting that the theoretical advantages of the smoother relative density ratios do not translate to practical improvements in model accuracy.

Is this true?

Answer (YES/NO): NO